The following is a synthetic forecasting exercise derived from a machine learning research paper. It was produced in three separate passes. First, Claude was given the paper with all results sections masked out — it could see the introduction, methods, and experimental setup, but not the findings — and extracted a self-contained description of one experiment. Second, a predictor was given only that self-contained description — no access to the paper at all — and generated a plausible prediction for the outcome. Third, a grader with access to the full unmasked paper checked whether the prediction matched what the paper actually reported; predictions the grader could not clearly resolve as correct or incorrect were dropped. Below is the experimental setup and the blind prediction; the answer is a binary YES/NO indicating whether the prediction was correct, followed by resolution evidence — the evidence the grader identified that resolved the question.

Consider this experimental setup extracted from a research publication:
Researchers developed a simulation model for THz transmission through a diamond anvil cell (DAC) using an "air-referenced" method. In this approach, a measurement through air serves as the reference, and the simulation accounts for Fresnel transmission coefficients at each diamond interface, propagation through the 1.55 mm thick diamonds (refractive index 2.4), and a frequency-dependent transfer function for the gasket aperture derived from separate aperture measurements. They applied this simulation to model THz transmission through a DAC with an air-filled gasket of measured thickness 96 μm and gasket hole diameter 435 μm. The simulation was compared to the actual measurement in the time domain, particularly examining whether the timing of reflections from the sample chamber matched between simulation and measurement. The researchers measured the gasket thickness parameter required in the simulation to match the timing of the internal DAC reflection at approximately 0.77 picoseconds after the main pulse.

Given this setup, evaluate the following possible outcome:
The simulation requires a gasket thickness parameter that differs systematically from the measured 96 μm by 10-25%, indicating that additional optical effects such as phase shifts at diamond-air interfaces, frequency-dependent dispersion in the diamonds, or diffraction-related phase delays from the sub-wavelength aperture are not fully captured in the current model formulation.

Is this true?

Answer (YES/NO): NO